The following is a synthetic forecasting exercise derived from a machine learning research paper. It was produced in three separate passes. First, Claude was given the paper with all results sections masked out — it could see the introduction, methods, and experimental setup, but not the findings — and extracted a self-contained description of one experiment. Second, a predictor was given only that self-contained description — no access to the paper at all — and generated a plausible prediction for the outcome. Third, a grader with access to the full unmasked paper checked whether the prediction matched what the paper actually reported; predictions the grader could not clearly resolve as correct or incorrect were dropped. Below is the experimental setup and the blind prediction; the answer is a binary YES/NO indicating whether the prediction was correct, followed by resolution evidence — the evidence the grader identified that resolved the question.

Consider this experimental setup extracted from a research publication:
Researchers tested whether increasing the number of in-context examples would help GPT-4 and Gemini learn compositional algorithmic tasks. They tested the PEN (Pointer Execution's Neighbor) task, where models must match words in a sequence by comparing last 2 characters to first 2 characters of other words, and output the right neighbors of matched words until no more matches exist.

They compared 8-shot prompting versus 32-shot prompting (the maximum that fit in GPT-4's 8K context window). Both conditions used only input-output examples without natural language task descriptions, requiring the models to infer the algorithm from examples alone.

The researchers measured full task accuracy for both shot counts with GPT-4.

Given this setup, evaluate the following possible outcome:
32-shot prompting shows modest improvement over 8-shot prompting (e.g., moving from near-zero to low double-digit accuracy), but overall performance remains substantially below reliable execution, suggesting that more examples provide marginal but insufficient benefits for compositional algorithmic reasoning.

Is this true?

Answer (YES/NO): NO